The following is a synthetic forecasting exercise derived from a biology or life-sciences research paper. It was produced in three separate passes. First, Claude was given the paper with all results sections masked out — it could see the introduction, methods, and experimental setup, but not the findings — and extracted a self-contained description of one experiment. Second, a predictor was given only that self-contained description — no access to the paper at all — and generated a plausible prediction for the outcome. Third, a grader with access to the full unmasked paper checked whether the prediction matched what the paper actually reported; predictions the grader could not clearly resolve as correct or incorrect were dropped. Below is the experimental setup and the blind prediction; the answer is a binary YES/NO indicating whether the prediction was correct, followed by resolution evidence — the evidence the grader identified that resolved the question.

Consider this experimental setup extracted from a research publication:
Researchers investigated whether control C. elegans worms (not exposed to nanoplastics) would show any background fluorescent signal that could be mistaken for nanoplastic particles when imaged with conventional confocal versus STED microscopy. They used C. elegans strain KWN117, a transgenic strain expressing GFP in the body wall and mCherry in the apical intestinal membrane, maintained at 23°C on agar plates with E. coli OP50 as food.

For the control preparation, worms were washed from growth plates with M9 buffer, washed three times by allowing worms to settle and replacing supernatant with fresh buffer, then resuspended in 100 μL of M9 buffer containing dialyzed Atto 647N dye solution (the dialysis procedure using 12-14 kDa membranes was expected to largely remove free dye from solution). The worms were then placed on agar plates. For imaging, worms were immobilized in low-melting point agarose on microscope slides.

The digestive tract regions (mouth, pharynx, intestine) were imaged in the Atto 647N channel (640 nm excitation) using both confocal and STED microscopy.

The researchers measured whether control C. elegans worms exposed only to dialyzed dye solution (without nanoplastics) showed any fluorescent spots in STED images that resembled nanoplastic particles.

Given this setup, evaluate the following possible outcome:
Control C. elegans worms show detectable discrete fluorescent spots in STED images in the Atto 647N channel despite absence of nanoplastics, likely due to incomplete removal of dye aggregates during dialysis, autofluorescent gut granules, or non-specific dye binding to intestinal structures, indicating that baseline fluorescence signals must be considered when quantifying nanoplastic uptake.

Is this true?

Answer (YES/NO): YES